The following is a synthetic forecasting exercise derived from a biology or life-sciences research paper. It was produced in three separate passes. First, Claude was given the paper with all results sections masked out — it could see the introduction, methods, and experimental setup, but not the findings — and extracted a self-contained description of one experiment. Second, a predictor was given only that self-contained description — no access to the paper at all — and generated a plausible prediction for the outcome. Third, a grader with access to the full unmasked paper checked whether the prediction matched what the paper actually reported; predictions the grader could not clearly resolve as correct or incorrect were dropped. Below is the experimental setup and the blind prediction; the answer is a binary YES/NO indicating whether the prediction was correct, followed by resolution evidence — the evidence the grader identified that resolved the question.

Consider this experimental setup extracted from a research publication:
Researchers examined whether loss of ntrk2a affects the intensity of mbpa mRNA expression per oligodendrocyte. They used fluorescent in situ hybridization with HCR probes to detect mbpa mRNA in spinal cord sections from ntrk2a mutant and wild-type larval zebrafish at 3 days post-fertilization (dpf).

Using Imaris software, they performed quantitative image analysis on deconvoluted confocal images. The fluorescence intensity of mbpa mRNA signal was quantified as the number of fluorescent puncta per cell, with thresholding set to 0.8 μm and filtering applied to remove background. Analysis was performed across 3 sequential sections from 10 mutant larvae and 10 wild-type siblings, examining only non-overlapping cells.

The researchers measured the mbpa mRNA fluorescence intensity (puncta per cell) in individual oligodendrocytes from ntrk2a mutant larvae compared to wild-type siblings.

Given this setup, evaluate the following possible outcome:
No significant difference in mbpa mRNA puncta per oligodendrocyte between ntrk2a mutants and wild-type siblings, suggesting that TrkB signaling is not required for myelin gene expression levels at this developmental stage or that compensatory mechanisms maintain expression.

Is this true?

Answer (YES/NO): NO